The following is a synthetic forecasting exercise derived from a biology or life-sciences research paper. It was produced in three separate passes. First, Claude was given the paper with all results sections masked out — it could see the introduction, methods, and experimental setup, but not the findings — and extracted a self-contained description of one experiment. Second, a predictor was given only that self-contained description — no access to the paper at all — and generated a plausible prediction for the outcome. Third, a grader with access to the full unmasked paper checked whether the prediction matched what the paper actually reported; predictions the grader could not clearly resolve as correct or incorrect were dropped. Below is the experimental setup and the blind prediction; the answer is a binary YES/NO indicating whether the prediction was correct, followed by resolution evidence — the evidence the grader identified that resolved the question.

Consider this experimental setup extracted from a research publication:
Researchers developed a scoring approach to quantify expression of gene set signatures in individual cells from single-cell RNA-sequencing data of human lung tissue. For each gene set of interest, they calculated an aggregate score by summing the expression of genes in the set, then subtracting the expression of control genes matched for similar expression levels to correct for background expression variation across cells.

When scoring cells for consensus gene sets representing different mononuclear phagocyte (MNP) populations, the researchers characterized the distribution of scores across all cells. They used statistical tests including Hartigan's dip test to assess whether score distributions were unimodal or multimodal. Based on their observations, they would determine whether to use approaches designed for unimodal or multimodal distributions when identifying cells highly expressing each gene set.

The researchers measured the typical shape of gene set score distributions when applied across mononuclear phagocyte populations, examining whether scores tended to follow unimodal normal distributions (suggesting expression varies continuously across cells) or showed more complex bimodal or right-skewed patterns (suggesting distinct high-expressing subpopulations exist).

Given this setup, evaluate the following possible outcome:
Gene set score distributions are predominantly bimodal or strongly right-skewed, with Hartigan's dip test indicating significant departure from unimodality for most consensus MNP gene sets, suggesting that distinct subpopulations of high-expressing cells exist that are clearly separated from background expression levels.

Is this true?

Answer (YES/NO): YES